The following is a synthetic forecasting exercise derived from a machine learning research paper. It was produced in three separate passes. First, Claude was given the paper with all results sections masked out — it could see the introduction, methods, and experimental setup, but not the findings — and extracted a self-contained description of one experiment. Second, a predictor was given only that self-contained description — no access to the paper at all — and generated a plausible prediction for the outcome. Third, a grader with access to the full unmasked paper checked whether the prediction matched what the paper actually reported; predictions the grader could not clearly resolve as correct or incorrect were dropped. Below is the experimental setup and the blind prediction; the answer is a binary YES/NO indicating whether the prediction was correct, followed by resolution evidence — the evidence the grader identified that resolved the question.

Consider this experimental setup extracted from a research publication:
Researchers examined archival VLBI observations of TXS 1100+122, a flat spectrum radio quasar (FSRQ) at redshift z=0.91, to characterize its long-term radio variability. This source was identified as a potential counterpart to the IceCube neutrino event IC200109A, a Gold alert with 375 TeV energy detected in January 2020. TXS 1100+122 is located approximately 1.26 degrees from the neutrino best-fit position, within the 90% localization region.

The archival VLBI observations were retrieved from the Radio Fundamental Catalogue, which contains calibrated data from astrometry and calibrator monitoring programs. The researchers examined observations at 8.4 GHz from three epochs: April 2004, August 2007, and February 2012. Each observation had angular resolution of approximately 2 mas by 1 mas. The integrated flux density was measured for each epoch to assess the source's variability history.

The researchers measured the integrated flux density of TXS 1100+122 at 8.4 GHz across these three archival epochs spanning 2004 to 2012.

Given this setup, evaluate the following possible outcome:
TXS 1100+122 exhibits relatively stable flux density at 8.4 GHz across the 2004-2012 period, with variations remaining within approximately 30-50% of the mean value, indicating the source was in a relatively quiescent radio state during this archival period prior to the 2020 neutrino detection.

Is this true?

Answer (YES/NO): NO